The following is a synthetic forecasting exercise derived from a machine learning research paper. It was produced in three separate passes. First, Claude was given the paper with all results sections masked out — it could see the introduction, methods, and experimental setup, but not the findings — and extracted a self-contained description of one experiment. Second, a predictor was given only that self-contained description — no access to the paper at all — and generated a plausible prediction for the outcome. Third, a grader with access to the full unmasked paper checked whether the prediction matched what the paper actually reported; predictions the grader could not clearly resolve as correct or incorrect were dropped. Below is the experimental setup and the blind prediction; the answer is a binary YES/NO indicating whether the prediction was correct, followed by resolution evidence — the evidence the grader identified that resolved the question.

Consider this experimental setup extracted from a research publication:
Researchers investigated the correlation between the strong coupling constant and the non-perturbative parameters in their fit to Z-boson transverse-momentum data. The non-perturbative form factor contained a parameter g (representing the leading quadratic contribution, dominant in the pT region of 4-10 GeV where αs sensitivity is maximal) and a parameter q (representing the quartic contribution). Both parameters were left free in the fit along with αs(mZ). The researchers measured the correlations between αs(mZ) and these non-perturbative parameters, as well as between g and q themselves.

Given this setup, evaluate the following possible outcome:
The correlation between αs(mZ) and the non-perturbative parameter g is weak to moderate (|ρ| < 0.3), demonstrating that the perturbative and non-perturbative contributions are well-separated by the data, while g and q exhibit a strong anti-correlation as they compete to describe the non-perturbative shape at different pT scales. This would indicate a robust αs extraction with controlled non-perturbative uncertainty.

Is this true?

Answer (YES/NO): NO